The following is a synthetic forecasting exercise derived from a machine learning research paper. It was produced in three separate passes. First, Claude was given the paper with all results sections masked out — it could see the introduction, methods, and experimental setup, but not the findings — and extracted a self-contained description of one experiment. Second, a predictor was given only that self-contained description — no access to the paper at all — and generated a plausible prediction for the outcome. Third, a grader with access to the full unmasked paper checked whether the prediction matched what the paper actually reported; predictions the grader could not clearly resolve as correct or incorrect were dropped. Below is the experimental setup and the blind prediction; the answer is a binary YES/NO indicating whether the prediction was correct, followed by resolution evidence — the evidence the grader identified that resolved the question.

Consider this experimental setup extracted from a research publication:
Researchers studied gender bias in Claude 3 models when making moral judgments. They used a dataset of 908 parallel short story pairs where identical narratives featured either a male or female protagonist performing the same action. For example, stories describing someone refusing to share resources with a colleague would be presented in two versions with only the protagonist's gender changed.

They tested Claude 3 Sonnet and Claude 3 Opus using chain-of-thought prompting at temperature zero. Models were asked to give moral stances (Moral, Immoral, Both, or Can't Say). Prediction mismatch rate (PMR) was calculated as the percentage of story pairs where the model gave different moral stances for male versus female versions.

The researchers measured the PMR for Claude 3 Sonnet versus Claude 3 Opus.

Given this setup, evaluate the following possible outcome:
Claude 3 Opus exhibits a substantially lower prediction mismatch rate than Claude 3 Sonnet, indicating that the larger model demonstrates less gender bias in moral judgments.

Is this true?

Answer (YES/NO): NO